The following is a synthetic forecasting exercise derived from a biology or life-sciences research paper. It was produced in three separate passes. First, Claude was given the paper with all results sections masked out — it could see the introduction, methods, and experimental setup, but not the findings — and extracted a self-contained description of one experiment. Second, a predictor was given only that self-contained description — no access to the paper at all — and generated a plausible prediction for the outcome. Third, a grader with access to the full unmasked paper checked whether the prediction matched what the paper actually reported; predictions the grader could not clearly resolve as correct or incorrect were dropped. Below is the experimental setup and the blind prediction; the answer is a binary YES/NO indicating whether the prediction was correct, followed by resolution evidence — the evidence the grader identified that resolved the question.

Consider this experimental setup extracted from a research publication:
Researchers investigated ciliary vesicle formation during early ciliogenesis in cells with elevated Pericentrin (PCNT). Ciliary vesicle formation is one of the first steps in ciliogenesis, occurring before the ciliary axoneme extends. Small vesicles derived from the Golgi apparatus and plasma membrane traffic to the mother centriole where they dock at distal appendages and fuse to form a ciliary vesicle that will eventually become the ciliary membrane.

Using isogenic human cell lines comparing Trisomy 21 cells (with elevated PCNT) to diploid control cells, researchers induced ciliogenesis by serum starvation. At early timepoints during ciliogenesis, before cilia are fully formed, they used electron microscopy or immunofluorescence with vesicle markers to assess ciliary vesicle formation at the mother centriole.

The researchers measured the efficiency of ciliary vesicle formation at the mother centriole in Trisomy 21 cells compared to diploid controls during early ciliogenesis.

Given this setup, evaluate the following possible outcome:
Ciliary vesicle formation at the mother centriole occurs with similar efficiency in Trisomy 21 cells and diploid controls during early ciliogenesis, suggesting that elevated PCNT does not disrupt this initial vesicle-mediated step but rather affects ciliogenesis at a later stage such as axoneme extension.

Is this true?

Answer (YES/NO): NO